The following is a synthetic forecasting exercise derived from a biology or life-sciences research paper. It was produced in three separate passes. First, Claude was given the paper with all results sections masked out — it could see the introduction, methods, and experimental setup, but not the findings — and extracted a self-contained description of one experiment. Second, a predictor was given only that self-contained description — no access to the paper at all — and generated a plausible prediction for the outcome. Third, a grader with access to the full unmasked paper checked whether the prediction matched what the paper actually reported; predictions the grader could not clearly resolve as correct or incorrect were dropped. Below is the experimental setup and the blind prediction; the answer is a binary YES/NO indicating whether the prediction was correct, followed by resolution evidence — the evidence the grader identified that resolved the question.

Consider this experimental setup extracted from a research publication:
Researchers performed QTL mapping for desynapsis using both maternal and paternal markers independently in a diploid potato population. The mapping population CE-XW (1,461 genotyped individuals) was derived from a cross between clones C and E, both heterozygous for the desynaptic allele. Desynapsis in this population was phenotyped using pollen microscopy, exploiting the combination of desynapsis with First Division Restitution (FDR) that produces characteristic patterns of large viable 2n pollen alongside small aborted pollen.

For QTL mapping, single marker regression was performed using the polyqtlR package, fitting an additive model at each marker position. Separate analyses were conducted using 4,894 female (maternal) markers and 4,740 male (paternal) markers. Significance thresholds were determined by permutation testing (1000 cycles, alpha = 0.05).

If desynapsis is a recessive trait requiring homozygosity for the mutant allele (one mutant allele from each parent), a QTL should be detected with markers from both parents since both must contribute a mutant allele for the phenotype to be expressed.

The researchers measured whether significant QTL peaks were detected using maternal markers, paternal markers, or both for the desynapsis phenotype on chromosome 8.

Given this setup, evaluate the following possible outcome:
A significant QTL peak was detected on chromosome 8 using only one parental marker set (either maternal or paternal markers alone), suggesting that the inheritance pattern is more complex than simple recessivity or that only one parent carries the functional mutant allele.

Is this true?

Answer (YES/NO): NO